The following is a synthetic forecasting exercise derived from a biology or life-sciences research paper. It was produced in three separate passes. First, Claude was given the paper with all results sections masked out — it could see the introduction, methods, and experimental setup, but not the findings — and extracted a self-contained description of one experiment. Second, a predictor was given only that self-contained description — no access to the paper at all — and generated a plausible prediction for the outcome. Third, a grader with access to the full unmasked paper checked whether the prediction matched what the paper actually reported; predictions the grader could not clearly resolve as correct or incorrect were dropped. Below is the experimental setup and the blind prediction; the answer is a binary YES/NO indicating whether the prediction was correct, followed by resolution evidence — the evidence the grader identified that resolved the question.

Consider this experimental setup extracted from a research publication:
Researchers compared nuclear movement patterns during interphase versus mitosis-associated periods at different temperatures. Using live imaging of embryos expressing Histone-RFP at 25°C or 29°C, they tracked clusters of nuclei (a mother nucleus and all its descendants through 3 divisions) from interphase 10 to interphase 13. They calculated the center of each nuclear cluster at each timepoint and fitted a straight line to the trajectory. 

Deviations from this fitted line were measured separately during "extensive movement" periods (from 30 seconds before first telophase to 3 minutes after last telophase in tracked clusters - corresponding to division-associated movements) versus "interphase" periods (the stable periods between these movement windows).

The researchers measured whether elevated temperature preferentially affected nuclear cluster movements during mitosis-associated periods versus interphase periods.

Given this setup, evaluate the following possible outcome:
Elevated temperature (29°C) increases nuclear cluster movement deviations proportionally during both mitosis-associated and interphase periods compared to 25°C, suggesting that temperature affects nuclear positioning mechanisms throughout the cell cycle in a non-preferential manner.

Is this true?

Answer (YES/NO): NO